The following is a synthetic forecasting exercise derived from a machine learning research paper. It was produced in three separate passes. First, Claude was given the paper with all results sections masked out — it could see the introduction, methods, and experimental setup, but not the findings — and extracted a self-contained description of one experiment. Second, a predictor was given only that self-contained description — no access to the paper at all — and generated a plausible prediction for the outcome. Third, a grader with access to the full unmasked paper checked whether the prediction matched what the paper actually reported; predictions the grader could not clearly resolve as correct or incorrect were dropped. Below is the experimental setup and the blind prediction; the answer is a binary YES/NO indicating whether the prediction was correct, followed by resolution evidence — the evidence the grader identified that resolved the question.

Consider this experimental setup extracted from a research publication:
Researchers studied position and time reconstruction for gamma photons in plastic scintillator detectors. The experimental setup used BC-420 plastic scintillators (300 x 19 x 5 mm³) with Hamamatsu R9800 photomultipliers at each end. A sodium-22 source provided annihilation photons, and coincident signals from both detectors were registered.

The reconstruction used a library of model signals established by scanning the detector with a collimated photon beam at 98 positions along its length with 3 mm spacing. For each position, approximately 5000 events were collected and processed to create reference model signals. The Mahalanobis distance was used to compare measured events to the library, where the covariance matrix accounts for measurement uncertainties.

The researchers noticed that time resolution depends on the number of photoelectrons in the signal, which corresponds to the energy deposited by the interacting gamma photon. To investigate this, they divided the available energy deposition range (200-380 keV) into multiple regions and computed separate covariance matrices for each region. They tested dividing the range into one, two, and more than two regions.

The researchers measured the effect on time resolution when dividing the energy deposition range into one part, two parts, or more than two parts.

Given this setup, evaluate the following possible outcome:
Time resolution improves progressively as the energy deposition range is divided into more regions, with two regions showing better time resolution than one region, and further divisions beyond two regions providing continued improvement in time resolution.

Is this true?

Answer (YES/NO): NO